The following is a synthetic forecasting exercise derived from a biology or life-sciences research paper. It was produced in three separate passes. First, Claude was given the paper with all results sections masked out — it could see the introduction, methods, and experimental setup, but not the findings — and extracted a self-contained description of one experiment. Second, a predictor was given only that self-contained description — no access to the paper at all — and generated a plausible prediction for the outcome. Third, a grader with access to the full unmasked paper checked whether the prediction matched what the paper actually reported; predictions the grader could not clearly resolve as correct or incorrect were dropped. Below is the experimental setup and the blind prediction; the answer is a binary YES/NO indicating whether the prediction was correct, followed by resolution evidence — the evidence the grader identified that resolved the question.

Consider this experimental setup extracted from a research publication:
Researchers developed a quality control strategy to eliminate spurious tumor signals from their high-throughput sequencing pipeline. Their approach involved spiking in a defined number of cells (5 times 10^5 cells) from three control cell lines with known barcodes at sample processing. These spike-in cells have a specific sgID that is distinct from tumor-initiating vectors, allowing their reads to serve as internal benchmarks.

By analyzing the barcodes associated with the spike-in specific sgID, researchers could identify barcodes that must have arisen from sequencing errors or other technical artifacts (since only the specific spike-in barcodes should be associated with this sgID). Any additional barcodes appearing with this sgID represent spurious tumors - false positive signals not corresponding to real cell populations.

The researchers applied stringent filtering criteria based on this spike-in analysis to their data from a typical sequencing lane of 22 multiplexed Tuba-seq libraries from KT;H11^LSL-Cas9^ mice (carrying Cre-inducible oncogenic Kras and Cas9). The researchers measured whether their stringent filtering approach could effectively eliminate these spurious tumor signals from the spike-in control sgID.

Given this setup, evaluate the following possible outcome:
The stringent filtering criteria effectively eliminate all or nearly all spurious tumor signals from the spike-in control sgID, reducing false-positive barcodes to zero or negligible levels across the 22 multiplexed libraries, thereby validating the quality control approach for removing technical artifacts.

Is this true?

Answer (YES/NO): YES